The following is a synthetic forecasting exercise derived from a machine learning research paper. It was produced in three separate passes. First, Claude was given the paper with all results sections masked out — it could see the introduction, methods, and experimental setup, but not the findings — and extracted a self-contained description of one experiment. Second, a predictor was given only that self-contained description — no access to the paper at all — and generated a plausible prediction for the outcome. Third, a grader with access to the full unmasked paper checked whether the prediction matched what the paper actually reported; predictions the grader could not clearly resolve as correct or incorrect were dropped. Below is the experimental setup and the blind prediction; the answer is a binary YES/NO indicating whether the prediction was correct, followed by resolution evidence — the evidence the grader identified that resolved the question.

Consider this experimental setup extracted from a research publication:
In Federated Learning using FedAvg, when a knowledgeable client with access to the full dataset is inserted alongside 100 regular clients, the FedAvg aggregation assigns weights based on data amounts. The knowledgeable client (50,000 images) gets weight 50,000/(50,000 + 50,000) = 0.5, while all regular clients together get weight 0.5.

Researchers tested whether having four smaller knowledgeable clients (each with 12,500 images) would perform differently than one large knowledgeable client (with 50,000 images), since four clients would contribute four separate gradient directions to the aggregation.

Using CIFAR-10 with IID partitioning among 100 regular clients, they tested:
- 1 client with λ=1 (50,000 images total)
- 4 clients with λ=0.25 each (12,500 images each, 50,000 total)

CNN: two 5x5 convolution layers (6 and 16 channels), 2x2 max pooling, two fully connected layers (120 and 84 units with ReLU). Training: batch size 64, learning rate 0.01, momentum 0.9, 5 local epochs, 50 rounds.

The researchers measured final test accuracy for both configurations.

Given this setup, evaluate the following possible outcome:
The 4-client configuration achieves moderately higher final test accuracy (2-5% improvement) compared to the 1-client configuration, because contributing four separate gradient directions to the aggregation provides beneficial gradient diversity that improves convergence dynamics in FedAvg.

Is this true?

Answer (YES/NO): NO